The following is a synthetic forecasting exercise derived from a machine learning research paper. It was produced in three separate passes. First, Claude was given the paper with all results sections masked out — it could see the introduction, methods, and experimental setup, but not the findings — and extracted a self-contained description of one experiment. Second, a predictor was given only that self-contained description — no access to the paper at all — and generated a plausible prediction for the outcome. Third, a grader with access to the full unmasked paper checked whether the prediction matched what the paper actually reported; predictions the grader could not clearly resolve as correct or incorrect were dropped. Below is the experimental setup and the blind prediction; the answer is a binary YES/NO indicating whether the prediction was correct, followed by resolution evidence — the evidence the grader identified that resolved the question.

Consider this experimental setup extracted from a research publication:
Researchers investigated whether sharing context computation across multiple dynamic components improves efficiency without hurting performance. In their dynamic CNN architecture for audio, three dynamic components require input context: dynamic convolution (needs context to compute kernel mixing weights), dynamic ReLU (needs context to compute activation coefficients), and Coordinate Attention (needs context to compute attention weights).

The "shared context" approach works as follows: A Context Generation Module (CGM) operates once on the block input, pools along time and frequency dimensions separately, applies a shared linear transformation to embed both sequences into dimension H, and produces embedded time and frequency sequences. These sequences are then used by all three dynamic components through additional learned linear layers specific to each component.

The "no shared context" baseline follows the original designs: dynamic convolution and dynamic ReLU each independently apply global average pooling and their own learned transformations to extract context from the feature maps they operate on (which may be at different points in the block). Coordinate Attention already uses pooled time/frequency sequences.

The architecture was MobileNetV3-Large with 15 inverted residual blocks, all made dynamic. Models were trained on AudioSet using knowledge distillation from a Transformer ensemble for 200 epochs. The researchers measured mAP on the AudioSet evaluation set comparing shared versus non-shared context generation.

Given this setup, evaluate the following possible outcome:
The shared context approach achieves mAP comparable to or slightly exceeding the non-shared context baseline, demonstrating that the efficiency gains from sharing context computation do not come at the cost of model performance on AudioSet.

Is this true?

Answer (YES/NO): YES